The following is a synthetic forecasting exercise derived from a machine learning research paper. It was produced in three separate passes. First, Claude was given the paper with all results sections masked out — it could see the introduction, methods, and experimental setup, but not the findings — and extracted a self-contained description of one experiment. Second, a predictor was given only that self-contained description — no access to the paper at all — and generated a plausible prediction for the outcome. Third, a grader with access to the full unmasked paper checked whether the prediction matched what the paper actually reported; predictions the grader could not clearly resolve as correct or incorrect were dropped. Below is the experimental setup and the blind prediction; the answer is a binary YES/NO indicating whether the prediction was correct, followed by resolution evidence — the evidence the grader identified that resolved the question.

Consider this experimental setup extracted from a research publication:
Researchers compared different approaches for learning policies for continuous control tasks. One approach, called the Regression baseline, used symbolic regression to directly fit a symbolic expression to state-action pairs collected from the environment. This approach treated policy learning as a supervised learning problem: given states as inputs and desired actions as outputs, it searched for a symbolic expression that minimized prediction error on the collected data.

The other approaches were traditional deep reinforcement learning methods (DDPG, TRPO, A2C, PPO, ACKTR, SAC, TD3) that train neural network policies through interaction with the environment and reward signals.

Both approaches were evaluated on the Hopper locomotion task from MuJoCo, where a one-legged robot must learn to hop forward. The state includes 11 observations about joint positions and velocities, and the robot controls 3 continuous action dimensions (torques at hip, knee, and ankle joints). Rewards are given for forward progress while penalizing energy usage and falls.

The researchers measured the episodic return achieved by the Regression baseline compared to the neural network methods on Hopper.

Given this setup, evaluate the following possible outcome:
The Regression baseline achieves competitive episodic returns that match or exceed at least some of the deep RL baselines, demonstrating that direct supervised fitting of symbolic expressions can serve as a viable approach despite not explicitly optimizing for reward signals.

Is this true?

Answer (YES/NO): NO